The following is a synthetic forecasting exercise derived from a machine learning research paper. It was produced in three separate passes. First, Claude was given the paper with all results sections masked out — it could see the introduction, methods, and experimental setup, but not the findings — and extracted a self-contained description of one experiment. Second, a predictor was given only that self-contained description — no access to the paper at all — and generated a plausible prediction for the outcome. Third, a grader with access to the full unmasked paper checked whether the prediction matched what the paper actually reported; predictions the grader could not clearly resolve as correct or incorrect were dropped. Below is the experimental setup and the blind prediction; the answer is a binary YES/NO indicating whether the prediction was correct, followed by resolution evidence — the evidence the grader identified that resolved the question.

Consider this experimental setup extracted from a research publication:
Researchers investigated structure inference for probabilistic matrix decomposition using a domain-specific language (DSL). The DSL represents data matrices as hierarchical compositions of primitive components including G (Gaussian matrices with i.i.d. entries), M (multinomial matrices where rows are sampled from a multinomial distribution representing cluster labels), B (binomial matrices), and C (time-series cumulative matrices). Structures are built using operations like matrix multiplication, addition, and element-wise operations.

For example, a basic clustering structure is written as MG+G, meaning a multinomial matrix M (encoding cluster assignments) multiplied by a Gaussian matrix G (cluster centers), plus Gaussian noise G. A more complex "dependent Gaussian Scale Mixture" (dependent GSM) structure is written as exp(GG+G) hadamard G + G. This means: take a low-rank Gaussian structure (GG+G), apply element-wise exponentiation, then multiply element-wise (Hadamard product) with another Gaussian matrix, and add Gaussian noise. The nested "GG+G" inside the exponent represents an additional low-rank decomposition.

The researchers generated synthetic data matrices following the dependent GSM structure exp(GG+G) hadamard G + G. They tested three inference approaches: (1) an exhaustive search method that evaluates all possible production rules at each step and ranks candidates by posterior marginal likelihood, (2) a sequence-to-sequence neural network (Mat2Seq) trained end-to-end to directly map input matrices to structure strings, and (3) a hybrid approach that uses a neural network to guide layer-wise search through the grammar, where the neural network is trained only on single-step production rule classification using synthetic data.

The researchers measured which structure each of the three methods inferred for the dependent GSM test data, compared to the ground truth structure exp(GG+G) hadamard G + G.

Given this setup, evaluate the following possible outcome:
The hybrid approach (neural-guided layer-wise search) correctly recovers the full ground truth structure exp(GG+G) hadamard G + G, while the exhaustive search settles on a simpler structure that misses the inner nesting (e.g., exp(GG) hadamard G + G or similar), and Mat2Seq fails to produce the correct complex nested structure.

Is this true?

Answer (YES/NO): NO